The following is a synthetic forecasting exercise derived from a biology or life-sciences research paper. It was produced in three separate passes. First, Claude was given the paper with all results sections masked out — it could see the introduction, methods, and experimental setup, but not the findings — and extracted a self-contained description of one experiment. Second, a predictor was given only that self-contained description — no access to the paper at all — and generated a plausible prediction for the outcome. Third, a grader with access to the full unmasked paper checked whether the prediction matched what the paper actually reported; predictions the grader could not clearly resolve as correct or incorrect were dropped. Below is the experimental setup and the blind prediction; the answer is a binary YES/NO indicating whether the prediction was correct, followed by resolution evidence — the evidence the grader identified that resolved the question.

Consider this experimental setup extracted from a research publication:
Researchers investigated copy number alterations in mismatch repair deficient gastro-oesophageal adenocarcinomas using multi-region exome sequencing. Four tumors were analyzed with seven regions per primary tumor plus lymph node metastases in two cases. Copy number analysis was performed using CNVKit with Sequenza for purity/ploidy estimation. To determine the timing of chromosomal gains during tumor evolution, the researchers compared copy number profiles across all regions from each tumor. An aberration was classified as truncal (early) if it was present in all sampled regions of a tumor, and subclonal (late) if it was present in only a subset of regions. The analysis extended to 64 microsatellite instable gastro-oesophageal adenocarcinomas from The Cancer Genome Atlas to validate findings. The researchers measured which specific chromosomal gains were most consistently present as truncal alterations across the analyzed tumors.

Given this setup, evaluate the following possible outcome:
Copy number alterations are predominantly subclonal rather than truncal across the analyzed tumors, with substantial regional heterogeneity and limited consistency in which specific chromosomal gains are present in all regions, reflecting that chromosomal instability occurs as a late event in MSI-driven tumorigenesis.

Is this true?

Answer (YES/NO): NO